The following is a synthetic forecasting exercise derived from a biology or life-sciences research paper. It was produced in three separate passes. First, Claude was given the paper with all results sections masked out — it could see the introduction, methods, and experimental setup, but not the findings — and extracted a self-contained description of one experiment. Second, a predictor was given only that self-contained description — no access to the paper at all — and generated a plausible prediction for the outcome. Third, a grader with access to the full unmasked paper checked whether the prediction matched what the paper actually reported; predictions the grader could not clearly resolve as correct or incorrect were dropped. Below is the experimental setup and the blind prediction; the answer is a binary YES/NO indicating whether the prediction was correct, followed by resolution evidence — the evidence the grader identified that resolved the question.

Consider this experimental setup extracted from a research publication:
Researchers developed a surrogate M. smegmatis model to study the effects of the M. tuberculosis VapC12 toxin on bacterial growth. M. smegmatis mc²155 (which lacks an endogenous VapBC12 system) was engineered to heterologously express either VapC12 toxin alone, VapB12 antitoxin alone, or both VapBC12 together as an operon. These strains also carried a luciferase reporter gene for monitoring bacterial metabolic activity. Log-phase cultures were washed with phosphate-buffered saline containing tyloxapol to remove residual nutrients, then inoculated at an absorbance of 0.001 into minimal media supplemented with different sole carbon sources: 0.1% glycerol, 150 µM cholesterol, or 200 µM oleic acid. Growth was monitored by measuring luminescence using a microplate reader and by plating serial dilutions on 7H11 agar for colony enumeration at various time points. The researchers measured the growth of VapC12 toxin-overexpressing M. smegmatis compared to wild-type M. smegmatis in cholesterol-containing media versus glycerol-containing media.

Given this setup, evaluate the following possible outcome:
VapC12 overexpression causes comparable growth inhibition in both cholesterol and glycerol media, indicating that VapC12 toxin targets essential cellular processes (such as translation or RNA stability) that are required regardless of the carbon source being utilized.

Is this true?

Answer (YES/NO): NO